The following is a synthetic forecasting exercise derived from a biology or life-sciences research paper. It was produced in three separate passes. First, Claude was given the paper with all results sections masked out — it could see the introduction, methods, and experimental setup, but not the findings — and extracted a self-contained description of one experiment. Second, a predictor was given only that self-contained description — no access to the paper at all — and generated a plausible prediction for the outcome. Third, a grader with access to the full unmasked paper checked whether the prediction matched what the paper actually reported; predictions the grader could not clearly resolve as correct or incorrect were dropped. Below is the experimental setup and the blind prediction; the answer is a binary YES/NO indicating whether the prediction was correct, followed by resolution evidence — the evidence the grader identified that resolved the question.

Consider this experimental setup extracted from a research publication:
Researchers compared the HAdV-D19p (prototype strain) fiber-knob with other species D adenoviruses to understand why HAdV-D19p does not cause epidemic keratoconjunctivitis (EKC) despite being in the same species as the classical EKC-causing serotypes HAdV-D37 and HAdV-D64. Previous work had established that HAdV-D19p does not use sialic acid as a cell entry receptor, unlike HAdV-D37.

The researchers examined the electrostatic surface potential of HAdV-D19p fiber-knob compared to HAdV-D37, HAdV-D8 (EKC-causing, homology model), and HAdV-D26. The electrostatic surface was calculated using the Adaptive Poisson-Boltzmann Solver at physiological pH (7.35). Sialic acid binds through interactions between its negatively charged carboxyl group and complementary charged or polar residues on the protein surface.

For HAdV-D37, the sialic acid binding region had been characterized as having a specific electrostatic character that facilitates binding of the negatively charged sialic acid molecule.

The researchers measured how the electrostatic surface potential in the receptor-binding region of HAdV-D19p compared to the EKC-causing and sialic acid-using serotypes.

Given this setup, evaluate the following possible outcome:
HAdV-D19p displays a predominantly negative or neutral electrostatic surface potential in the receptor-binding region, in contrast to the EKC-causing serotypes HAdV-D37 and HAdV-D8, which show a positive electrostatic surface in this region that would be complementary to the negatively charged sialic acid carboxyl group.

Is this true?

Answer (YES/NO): NO